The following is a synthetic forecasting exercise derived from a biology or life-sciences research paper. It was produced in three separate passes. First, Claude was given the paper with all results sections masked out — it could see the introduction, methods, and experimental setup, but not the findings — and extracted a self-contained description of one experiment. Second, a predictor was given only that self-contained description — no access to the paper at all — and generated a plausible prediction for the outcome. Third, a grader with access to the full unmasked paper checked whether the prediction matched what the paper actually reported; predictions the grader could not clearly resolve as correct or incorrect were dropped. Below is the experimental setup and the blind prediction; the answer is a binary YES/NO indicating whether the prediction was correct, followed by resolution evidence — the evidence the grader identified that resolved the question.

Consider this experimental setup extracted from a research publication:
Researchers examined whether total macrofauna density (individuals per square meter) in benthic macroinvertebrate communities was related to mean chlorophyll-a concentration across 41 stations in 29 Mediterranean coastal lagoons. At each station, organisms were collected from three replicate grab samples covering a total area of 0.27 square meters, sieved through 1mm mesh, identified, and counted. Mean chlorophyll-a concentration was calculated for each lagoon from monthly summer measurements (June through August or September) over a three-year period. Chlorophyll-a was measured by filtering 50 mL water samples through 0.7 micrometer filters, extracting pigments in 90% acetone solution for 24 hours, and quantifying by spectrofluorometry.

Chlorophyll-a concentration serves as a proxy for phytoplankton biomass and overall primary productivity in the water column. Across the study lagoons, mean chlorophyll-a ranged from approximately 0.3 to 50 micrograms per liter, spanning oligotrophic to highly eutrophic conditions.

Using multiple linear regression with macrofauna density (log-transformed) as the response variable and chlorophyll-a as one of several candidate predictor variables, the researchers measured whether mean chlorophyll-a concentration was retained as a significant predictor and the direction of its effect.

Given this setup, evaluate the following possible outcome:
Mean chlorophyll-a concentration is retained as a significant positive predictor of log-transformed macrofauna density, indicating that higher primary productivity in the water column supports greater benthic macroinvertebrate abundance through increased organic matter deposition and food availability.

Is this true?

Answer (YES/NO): NO